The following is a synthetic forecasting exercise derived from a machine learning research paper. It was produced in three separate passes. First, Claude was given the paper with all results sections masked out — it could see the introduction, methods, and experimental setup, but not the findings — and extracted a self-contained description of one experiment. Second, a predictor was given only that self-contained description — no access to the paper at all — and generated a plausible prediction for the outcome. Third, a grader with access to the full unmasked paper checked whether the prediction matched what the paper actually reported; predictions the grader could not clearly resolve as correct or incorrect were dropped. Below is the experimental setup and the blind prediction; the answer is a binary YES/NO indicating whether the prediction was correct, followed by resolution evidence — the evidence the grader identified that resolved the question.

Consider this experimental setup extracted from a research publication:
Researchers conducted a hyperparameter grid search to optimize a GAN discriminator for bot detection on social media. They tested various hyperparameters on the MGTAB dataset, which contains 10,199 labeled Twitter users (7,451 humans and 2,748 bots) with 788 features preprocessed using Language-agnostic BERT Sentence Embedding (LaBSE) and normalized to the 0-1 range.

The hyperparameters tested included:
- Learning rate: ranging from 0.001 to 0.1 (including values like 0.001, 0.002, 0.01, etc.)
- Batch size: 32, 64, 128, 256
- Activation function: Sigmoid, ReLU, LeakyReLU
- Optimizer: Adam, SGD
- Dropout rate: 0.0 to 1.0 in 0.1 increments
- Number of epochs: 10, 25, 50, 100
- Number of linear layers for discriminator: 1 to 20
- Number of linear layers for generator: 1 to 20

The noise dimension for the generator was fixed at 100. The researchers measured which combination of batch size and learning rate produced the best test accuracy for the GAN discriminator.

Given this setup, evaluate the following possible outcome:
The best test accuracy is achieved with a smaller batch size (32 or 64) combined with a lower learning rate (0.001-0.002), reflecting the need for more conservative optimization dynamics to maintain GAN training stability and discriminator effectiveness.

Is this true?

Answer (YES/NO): NO